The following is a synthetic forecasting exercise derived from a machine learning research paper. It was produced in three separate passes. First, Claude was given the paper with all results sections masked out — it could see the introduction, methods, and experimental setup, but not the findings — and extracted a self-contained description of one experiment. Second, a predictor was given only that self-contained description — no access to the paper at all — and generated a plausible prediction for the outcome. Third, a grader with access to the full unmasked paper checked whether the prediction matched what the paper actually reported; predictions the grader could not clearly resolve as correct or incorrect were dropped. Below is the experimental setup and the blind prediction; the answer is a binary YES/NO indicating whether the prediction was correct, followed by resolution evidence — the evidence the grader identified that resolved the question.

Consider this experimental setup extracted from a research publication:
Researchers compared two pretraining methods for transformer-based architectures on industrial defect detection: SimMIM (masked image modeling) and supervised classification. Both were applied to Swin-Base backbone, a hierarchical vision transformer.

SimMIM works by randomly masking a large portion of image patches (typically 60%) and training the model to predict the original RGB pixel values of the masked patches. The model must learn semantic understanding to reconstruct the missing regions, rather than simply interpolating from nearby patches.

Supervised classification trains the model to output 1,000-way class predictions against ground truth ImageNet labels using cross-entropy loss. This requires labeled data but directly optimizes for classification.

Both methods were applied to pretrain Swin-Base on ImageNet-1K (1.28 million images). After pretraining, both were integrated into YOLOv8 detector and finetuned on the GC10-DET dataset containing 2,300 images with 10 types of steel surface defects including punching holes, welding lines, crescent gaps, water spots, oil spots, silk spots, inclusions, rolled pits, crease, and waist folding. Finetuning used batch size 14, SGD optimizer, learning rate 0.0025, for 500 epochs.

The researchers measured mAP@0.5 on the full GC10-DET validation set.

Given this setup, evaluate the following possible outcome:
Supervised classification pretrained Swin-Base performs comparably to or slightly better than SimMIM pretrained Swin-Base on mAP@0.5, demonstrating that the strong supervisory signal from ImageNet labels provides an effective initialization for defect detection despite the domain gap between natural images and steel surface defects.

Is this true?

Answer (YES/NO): YES